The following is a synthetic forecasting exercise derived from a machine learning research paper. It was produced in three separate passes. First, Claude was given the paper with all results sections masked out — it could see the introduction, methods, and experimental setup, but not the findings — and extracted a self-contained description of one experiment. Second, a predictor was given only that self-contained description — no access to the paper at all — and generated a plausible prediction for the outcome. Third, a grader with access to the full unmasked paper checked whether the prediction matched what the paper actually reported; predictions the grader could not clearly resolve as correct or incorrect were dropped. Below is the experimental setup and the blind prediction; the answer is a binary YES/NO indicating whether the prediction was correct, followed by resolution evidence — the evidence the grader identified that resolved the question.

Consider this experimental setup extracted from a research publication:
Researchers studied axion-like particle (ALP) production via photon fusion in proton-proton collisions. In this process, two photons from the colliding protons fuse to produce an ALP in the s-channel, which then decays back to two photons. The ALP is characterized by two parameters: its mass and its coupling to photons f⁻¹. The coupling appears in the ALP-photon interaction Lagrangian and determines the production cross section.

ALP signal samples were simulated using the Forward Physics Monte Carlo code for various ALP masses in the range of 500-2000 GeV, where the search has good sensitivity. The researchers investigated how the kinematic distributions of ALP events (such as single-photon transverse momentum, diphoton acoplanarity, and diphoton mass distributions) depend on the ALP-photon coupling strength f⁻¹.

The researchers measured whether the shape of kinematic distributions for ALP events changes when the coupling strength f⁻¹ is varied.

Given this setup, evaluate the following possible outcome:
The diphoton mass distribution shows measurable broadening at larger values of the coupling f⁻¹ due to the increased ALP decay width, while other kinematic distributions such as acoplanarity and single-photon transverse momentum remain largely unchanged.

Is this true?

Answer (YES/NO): NO